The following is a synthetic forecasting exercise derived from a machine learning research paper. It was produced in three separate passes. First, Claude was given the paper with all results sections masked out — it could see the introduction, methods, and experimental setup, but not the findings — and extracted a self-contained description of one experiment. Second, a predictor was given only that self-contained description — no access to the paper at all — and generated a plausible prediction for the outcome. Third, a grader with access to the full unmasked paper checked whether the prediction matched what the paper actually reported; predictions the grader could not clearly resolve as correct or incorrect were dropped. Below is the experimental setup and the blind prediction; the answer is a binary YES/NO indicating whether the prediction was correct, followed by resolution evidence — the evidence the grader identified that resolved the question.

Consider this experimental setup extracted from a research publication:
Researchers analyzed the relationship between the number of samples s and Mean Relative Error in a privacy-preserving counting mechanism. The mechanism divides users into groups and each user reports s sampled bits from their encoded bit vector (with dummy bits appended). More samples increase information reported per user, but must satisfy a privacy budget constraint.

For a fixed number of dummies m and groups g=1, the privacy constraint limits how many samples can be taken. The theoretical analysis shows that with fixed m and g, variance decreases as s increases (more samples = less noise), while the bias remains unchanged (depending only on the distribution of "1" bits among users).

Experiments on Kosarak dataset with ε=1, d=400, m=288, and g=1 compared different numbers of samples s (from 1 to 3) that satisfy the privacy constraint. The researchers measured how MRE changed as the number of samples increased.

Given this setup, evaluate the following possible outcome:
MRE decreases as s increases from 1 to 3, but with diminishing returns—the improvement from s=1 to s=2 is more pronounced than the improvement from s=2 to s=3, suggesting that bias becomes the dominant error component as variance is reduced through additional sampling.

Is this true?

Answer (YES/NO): YES